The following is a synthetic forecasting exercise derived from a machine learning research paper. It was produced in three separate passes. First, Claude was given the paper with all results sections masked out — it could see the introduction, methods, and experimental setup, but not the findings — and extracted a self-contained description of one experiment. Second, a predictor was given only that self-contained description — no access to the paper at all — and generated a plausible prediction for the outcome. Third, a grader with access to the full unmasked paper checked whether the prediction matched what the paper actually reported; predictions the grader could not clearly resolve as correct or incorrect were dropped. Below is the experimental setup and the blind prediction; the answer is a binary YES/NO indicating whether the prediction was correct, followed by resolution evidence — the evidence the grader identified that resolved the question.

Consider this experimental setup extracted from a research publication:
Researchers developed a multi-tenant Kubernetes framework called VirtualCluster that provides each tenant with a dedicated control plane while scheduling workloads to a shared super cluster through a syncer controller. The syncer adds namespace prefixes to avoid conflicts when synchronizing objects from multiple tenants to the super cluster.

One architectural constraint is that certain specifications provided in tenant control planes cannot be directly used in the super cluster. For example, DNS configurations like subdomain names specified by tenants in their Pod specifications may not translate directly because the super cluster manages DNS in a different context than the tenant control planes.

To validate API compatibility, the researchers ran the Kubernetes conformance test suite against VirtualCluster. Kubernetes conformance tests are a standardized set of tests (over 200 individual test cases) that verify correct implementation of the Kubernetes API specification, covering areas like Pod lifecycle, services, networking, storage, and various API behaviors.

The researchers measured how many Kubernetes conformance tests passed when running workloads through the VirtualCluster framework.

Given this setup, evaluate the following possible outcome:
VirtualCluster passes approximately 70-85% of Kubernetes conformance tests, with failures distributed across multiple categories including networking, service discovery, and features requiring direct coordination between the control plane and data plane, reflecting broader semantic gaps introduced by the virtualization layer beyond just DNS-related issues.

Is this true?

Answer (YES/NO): NO